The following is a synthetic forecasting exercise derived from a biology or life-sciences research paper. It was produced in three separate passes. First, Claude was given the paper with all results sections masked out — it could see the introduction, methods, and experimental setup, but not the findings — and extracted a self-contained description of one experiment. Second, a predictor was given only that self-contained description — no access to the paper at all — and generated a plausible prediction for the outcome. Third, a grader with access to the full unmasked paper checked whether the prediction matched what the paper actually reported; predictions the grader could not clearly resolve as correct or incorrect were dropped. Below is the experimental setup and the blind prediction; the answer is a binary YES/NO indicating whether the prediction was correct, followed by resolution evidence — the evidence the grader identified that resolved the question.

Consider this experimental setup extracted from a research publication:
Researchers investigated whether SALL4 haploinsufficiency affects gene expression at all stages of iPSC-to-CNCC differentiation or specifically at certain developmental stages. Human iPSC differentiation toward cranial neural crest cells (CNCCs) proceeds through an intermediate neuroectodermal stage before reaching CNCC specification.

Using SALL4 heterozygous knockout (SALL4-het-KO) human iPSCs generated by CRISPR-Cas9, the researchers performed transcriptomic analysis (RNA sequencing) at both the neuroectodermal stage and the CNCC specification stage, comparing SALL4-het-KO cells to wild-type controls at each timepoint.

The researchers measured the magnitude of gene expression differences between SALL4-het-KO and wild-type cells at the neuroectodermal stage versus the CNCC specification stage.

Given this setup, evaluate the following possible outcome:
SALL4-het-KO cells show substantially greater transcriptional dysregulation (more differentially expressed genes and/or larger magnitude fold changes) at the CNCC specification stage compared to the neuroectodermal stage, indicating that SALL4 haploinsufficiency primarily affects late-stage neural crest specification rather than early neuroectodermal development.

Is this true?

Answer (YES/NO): YES